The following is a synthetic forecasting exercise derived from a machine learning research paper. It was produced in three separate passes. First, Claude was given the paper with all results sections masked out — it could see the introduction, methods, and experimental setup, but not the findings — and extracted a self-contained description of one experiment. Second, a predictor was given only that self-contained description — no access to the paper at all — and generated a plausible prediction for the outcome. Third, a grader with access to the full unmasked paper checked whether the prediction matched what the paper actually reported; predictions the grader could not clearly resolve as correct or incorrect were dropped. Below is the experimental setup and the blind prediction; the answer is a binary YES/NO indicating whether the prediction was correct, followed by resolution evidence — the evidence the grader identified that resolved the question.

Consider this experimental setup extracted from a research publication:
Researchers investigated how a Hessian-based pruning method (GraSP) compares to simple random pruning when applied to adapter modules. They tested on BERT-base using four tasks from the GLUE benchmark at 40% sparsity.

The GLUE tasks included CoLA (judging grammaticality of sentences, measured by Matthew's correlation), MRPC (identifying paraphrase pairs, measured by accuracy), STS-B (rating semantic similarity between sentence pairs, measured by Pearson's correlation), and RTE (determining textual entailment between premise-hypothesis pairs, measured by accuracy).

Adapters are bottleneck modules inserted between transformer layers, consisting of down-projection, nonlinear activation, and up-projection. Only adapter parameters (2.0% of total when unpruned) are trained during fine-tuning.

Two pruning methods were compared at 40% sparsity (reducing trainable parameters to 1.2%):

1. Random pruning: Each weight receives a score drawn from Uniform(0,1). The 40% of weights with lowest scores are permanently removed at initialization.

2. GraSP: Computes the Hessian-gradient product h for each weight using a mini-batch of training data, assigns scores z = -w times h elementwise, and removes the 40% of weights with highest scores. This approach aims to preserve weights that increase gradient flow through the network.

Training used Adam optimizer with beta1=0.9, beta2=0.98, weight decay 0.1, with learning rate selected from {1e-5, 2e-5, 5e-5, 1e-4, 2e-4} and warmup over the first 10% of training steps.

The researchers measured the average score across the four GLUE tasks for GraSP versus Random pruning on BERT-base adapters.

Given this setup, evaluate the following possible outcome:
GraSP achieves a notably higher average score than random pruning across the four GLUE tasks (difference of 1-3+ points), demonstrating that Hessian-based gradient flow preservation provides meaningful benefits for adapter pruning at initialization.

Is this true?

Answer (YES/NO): NO